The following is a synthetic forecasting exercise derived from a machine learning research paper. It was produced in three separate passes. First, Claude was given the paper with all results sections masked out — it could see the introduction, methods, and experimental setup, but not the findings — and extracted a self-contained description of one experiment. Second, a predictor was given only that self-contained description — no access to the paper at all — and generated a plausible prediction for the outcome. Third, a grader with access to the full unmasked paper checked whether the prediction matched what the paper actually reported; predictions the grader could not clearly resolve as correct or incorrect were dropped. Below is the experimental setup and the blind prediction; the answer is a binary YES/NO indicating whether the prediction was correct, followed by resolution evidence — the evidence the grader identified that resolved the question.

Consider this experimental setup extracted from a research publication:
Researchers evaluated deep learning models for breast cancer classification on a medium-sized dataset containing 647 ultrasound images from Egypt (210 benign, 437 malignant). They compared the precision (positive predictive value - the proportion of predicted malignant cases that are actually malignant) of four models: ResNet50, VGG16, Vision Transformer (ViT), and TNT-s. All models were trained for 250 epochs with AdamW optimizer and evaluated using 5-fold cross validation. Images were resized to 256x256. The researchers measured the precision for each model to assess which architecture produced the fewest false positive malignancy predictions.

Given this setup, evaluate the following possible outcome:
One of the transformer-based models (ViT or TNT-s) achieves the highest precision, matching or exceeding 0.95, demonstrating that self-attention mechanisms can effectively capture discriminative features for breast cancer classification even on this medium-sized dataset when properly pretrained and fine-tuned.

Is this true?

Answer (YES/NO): NO